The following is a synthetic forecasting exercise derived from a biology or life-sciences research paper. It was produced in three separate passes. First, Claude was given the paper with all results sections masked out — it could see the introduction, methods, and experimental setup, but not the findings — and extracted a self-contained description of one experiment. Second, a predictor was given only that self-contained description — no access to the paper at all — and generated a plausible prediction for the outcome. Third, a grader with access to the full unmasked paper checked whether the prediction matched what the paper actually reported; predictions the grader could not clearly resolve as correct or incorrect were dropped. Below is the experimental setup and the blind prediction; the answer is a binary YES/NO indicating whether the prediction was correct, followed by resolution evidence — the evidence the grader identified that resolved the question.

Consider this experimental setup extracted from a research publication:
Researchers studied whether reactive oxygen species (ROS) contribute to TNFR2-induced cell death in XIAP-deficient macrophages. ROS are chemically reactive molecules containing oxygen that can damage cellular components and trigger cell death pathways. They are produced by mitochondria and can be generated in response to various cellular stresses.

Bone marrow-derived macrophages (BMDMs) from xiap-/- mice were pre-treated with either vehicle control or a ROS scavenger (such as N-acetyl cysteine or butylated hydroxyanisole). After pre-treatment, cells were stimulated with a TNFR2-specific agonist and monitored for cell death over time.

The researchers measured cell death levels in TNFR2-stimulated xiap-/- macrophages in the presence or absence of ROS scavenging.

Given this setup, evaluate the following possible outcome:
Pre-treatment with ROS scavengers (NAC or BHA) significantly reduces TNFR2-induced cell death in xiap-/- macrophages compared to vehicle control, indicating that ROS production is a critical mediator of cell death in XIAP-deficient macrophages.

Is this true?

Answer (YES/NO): YES